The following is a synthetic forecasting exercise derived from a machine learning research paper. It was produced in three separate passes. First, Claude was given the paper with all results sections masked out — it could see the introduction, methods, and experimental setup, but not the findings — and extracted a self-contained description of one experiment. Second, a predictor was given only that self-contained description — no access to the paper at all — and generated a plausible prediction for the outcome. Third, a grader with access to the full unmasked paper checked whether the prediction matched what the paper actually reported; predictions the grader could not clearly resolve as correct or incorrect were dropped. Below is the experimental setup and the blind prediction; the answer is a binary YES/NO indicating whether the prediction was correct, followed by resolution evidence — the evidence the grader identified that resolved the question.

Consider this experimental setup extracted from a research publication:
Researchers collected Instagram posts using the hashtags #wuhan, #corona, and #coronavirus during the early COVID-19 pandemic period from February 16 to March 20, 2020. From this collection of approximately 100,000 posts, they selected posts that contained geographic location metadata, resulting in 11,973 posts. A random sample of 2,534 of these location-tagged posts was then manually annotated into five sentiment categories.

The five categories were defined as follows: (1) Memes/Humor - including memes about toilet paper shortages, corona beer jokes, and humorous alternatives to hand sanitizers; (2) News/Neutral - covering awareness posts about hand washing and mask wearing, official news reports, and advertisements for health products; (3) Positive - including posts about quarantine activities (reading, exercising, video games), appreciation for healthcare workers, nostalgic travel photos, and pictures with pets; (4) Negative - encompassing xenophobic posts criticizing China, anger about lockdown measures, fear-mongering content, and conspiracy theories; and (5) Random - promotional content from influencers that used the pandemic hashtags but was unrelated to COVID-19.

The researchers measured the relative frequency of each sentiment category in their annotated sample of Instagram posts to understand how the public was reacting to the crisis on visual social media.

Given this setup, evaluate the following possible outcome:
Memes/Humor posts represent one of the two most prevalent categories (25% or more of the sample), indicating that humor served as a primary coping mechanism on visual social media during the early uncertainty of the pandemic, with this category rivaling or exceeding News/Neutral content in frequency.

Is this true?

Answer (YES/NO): NO